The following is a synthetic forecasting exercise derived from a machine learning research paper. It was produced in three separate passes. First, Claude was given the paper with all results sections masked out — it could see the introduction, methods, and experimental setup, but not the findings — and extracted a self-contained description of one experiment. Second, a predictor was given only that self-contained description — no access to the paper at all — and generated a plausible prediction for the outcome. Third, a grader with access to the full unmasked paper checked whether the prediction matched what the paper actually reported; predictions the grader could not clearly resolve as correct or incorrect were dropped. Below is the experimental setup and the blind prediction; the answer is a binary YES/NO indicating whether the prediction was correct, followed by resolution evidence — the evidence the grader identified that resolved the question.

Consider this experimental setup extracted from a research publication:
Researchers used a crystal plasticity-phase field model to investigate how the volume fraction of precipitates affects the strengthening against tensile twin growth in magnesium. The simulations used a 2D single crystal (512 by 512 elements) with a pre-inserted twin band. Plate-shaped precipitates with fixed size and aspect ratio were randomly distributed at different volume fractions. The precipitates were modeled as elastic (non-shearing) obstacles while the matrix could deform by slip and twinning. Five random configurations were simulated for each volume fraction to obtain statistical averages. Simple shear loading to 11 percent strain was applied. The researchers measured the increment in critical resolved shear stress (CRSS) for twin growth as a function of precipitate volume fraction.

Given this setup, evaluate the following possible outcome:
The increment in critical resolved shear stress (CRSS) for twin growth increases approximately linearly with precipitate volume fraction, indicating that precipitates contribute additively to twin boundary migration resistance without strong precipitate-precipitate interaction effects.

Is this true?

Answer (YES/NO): YES